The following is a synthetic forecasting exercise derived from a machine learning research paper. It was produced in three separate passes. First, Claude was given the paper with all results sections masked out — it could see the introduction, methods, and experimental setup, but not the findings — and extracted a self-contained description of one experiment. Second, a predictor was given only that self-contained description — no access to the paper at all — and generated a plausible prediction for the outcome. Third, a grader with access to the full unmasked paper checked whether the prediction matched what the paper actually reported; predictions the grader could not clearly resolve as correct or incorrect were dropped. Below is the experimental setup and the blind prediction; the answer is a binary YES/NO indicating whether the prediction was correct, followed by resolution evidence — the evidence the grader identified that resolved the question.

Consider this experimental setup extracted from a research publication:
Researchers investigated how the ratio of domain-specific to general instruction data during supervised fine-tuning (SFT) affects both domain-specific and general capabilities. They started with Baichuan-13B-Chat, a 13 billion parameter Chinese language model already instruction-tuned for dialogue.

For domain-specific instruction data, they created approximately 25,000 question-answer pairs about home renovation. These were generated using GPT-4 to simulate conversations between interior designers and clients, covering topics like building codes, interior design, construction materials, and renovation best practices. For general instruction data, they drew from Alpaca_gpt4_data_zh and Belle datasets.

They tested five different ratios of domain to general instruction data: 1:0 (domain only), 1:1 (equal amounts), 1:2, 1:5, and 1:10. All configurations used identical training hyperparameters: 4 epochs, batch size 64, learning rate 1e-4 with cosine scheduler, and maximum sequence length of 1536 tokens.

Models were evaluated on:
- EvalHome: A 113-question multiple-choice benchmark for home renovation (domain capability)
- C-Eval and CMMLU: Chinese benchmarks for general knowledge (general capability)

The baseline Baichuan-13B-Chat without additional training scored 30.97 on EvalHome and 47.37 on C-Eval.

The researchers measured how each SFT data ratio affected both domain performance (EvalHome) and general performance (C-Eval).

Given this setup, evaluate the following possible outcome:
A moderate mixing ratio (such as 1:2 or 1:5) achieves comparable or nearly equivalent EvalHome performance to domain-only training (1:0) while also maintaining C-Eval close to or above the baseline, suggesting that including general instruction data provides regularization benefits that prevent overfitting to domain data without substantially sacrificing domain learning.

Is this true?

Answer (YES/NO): NO